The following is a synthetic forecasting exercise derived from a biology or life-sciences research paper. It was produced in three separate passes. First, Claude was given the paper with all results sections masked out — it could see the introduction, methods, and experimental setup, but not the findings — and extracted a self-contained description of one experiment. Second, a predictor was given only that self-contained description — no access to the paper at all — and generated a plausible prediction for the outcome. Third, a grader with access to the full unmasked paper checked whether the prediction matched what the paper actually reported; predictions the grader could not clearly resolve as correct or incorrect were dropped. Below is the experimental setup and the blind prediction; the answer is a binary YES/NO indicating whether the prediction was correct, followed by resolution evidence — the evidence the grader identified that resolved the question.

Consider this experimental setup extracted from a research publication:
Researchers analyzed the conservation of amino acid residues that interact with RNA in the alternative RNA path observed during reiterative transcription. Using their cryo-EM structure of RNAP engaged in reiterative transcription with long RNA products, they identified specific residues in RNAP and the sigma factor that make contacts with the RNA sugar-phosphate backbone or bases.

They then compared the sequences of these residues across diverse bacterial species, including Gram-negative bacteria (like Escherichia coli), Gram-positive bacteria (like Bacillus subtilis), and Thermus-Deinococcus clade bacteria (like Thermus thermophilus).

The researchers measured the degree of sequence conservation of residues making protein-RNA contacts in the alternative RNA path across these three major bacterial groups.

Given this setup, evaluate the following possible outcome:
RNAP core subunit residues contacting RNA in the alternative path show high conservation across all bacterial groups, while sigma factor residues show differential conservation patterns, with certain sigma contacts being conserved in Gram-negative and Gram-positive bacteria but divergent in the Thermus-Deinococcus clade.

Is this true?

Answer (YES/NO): NO